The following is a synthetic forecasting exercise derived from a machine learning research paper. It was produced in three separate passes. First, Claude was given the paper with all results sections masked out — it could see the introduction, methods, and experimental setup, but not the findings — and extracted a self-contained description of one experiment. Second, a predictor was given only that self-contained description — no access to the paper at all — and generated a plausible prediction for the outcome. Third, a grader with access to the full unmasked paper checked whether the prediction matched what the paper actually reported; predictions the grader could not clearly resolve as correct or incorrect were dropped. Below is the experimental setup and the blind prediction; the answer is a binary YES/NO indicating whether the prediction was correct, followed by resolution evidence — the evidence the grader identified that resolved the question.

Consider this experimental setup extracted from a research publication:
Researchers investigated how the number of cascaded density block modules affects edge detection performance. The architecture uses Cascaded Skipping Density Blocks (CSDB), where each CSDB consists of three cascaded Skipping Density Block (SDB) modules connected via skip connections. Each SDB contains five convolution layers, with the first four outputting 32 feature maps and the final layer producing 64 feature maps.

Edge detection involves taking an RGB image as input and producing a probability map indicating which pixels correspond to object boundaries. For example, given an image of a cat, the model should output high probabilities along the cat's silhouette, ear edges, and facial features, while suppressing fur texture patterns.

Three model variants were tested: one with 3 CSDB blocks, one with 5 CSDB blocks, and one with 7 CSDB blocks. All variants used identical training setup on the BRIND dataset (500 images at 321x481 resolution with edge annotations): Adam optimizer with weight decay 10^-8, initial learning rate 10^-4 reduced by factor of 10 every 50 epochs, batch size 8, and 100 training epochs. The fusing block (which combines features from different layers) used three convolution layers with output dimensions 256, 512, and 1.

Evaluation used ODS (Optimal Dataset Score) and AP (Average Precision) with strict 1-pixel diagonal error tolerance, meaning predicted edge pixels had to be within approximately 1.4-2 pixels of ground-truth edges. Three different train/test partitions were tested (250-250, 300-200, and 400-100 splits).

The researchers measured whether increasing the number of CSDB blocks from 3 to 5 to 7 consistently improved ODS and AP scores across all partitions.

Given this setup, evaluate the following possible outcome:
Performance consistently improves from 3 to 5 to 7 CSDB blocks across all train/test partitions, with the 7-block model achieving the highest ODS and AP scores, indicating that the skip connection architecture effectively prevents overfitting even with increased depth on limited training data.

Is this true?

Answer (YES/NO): NO